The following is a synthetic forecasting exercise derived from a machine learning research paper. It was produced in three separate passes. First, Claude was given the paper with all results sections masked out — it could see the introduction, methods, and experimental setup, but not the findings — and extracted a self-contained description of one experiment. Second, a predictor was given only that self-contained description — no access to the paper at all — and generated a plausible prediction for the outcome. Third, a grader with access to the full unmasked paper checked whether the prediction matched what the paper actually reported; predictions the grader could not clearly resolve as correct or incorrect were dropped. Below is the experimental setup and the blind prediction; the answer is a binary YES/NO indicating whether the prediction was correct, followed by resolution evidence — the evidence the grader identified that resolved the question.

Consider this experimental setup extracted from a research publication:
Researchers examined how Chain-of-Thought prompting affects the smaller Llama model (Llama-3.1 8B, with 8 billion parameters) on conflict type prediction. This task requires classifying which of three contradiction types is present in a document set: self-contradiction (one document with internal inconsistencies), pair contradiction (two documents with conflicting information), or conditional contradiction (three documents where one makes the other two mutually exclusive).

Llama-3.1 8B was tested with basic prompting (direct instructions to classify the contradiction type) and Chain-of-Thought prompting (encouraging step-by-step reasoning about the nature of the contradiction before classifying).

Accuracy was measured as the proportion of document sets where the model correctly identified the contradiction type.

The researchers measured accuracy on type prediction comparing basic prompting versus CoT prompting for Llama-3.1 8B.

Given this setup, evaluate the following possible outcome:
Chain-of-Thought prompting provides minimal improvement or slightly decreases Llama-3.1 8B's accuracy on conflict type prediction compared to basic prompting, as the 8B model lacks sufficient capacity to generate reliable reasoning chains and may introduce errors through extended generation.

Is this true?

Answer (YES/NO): NO